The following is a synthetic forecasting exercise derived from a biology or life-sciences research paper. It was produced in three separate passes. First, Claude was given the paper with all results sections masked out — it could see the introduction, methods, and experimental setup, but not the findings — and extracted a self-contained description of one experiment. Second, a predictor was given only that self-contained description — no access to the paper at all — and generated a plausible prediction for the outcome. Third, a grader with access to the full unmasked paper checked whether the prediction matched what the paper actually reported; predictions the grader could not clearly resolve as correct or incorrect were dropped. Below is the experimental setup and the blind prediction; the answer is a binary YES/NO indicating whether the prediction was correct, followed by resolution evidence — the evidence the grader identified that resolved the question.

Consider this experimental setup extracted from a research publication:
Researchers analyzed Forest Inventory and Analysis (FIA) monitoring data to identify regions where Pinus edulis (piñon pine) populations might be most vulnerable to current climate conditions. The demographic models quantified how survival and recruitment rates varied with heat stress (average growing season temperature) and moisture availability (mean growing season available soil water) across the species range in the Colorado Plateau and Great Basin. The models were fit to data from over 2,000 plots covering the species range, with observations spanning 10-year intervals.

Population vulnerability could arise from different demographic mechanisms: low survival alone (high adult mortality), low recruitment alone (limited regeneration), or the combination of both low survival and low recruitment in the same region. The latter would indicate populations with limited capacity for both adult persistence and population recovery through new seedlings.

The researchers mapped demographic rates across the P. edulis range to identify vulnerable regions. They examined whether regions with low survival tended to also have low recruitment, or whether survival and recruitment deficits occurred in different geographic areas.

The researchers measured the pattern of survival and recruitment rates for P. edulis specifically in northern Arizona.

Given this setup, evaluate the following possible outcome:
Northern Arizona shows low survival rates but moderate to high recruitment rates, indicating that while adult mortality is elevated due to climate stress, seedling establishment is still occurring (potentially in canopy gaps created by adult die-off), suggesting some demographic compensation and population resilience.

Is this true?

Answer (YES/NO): NO